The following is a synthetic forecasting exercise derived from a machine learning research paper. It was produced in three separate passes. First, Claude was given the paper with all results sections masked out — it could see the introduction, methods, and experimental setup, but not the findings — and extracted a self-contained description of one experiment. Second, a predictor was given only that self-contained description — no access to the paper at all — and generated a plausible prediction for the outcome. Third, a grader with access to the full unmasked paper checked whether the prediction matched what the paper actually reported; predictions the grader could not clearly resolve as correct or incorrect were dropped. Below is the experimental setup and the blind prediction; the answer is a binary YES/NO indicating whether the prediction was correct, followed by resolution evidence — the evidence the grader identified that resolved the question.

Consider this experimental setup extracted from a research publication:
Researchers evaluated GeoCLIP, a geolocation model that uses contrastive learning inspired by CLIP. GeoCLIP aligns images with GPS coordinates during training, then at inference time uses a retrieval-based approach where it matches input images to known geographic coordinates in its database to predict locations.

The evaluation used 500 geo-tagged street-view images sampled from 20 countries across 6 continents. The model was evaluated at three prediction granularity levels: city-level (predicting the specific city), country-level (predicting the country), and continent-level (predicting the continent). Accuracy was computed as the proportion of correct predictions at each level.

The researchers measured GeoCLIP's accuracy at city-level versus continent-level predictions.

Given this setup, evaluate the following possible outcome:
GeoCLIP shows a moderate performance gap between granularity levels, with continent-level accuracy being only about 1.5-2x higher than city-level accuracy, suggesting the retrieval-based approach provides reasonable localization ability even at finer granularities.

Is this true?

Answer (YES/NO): NO